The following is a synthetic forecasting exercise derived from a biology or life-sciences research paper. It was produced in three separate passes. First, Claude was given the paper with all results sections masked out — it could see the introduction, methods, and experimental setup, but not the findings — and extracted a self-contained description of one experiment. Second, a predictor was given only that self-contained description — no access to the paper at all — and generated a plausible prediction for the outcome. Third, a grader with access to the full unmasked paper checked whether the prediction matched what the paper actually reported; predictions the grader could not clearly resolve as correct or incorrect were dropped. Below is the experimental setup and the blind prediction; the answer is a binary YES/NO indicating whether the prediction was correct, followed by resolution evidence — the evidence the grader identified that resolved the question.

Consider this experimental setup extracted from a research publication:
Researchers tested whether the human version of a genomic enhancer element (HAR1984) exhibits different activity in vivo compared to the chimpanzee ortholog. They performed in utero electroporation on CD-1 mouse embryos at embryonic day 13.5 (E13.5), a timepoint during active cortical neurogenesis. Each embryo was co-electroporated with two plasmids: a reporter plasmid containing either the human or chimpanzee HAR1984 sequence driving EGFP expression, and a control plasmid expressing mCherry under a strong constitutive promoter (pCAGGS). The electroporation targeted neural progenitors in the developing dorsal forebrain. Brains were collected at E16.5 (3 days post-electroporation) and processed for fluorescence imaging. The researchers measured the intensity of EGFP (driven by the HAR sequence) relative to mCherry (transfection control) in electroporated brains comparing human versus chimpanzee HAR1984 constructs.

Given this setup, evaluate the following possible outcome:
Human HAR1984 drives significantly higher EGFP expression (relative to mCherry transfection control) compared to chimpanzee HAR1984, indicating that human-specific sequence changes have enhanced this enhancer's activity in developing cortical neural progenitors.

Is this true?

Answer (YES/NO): YES